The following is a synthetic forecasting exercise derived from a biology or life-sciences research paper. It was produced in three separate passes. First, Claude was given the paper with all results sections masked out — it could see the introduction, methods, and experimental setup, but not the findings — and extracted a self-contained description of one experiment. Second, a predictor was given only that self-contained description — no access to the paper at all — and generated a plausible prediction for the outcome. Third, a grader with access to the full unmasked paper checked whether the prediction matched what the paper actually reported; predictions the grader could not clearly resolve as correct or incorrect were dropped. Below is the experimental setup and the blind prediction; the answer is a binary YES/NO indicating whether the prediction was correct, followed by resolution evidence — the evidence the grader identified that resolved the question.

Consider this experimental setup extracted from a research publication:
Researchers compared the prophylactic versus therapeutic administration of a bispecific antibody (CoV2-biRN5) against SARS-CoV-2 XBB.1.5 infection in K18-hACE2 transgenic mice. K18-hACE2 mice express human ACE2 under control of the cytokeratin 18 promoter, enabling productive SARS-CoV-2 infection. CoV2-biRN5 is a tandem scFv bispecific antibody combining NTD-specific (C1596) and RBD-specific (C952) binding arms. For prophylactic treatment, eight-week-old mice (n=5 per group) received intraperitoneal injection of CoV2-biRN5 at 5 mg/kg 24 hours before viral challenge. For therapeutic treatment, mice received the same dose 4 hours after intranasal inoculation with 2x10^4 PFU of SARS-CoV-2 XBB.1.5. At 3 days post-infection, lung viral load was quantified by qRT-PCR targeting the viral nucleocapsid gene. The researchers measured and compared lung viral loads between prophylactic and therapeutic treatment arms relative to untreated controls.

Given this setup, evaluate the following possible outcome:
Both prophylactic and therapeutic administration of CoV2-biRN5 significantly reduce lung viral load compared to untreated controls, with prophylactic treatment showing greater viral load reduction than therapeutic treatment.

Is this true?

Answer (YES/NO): NO